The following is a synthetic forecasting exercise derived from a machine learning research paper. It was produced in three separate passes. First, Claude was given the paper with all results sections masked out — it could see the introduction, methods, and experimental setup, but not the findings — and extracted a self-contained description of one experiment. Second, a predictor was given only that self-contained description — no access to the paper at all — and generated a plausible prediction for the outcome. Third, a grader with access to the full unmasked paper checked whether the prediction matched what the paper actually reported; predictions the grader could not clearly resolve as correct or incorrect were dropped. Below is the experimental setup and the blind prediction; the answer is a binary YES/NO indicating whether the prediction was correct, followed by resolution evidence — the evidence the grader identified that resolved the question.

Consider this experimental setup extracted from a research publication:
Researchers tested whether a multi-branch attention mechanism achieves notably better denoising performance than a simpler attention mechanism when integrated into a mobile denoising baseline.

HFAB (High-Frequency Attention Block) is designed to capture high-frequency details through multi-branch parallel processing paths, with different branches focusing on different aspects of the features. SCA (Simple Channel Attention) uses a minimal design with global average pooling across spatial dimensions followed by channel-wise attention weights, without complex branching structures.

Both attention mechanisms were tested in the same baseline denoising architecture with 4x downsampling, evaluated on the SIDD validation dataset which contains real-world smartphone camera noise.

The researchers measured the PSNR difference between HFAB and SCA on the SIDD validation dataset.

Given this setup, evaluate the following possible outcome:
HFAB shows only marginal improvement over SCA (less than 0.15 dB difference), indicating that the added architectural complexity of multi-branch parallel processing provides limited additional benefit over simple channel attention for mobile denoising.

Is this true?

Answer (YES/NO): YES